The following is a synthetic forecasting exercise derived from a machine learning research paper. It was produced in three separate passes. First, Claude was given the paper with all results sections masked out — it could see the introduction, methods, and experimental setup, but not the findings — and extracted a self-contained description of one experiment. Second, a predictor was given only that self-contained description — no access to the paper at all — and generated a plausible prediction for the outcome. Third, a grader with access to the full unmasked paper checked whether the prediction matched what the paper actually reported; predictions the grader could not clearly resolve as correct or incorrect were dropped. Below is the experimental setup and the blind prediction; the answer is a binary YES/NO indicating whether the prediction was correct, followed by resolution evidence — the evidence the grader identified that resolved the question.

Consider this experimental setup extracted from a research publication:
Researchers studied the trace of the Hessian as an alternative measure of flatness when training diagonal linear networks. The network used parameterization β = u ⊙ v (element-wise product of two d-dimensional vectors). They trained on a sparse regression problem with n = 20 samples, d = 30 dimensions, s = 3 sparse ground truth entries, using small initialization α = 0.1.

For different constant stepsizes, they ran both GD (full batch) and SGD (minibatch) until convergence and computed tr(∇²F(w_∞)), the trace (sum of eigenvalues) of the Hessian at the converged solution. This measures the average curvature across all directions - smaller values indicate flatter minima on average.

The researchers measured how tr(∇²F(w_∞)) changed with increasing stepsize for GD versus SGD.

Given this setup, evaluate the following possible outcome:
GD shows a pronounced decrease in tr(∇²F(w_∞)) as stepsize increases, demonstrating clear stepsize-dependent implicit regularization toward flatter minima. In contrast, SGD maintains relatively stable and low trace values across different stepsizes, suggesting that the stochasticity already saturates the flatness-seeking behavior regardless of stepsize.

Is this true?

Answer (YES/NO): NO